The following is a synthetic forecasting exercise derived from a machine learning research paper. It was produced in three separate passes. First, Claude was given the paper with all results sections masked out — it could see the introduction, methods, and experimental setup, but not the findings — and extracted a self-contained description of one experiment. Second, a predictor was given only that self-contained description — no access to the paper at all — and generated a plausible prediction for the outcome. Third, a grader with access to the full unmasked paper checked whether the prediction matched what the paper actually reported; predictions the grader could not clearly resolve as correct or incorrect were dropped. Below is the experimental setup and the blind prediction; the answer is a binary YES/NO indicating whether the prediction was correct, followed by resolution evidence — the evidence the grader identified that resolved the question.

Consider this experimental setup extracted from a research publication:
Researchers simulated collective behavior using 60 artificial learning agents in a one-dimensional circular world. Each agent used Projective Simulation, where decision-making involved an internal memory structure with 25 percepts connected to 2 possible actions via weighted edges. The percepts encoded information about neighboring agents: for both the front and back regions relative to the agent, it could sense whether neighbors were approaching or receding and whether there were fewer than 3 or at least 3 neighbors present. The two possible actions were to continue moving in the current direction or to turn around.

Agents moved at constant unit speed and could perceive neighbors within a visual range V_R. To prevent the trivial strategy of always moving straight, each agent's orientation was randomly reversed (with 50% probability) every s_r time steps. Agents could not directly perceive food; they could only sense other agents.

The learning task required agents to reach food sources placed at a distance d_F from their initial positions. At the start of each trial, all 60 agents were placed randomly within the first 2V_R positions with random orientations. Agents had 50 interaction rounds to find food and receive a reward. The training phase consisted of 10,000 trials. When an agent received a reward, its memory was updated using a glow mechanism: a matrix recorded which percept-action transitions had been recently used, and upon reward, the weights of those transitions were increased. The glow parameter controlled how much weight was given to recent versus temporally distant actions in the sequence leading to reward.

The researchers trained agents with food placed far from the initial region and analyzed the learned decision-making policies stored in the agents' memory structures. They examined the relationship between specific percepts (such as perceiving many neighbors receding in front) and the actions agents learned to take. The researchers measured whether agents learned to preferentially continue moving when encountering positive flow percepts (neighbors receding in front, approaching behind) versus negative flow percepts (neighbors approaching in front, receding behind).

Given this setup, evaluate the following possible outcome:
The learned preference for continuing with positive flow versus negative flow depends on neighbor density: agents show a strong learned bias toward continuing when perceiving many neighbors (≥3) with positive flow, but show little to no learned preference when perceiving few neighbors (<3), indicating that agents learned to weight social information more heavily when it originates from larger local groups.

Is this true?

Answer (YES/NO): NO